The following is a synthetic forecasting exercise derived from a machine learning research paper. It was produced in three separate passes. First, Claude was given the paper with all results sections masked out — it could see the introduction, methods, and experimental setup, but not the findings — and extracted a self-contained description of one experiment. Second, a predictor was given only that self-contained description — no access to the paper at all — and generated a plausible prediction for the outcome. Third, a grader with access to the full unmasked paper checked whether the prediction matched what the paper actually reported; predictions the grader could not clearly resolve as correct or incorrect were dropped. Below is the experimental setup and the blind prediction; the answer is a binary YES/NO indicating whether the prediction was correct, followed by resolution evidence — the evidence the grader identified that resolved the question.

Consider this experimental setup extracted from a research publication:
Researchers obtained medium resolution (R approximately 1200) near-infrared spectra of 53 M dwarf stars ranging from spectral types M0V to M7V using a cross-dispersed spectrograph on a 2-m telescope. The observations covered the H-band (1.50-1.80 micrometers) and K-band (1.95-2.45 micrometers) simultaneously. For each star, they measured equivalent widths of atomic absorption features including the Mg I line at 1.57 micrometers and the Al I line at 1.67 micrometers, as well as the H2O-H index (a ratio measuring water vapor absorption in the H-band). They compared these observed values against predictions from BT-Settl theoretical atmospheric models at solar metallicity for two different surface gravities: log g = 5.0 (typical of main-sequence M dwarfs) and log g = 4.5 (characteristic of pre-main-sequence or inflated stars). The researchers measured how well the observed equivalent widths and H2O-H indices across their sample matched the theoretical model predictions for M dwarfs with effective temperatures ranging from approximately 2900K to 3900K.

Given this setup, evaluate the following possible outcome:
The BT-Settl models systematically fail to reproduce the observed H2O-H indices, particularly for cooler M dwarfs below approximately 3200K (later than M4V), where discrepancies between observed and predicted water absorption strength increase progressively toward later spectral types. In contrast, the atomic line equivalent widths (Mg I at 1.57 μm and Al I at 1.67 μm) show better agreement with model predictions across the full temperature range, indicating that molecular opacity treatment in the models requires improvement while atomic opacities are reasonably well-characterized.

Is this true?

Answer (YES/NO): NO